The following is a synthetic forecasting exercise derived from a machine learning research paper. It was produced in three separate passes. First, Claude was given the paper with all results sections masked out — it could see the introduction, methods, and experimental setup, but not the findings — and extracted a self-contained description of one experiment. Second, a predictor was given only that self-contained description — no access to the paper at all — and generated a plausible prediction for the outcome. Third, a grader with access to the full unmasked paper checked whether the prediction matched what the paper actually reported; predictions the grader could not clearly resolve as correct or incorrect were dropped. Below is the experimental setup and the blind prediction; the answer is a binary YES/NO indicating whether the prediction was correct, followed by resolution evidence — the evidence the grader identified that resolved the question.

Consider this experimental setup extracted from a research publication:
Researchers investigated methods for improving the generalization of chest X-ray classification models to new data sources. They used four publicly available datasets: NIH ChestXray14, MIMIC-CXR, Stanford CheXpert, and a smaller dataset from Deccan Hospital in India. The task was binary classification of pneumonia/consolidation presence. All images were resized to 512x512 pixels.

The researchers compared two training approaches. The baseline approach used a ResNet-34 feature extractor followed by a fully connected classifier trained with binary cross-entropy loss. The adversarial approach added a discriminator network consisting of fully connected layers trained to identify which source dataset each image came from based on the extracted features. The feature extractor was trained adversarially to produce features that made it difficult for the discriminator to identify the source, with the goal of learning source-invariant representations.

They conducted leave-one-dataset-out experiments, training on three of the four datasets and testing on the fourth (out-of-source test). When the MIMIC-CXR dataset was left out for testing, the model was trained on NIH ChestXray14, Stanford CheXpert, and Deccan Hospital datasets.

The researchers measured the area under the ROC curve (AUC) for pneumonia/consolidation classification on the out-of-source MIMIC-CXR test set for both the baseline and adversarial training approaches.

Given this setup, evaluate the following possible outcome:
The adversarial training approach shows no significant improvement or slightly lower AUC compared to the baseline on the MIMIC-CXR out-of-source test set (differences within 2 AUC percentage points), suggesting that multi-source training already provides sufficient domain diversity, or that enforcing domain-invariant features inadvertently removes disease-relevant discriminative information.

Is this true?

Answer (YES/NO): YES